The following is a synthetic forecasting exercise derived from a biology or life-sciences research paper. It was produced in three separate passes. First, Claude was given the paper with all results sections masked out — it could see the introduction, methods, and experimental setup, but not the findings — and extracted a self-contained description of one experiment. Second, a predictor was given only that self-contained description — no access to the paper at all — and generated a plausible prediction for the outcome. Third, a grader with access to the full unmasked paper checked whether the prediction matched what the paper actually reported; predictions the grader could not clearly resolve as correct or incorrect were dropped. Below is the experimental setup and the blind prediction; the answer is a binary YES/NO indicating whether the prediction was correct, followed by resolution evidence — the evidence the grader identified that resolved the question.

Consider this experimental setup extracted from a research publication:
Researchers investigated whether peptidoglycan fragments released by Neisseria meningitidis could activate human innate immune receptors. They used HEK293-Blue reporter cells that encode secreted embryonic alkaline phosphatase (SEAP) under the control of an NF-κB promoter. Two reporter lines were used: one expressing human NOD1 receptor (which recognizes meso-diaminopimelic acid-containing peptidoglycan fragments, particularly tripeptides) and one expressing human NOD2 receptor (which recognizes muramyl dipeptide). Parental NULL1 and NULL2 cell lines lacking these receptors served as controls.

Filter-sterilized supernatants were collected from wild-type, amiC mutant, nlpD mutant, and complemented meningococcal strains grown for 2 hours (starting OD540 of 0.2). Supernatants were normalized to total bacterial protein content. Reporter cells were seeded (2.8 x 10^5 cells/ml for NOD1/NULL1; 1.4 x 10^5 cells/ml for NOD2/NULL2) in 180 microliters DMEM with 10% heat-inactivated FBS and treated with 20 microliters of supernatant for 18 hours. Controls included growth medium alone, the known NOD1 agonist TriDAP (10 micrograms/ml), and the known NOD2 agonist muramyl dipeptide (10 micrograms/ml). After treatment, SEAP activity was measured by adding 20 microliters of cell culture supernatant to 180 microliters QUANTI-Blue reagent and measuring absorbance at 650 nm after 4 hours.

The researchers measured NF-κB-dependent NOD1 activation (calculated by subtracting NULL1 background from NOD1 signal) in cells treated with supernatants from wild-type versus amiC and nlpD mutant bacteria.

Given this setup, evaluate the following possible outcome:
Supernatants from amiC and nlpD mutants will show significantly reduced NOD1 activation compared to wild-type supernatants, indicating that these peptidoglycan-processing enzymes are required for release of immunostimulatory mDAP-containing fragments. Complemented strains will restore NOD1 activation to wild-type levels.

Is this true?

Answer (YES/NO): NO